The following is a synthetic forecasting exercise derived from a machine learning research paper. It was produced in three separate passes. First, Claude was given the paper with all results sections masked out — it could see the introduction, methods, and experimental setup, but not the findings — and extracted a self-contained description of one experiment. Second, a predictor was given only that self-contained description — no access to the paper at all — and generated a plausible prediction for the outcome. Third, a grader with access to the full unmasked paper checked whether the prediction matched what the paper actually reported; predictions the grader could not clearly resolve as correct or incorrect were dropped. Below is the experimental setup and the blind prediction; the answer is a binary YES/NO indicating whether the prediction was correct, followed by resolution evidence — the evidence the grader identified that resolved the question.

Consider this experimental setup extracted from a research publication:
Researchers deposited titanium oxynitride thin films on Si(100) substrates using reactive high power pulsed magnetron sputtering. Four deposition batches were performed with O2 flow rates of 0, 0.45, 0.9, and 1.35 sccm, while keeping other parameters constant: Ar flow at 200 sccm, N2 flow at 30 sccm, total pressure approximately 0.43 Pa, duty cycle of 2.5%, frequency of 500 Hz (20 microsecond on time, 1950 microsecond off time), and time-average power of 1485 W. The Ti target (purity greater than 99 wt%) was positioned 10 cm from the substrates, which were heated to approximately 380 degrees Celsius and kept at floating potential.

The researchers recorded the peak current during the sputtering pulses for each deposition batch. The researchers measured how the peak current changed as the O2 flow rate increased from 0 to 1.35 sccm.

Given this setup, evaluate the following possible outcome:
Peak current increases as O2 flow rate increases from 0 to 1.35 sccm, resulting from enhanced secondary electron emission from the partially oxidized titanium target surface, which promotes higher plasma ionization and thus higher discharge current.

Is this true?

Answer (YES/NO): NO